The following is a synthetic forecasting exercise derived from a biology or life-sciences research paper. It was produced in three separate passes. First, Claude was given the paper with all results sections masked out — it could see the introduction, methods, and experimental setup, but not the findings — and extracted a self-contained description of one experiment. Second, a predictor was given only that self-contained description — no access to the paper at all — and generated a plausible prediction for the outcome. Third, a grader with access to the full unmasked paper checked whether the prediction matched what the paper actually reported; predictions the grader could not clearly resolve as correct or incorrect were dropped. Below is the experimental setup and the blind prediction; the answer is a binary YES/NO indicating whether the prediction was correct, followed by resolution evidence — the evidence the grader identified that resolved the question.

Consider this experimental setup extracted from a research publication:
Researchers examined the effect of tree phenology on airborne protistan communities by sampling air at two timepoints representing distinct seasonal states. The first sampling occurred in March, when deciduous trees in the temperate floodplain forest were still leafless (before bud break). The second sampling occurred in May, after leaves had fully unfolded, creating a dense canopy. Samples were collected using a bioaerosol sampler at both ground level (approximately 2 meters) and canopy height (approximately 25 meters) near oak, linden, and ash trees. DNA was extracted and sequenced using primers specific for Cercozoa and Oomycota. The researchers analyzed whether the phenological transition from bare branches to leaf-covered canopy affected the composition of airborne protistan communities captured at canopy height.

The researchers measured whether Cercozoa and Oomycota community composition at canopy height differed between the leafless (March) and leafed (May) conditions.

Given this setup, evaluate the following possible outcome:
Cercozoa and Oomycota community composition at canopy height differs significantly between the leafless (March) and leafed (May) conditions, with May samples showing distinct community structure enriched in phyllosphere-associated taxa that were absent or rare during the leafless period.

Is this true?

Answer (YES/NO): NO